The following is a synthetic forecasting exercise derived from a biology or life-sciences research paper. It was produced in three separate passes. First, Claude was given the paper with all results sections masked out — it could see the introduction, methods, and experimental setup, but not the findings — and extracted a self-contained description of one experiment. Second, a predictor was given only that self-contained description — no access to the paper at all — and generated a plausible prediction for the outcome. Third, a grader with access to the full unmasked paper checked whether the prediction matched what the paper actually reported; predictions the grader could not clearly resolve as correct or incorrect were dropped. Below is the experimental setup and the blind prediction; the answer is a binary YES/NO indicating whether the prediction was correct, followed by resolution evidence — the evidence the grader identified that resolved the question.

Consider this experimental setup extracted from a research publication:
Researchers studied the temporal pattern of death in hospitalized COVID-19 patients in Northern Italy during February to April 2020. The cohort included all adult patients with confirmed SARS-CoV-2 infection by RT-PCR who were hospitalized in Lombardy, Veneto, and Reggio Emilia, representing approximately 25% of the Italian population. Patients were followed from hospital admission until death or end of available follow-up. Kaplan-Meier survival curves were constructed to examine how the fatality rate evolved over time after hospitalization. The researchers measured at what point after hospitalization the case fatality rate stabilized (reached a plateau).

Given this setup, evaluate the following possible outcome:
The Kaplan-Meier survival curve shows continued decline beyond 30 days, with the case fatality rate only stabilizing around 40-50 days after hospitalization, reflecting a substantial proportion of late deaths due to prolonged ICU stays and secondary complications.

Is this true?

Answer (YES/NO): NO